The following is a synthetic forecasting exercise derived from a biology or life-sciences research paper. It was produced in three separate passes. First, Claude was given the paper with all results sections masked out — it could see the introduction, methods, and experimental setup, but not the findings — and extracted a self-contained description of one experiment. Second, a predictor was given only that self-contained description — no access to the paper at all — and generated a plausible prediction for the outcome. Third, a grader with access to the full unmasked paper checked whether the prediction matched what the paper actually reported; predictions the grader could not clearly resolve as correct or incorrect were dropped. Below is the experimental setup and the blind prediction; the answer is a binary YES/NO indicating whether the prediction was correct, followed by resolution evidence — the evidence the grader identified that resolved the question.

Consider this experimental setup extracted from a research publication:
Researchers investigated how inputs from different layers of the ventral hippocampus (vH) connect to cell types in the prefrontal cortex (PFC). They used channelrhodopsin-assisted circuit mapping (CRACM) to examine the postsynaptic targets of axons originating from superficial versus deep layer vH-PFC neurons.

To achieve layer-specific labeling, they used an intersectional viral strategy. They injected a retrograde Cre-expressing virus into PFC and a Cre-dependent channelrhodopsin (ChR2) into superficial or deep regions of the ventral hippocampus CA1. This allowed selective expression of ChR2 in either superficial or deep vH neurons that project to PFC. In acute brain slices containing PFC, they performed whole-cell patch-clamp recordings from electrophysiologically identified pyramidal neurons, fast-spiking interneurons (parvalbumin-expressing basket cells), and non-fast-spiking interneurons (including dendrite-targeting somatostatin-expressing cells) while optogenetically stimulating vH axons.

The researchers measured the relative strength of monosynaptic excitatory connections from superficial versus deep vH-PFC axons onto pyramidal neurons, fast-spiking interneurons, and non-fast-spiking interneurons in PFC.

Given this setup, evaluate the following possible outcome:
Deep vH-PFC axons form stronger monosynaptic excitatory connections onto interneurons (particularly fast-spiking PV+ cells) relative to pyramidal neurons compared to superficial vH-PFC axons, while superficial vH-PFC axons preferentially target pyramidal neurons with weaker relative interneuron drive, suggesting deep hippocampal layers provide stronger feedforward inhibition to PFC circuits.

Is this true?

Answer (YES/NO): NO